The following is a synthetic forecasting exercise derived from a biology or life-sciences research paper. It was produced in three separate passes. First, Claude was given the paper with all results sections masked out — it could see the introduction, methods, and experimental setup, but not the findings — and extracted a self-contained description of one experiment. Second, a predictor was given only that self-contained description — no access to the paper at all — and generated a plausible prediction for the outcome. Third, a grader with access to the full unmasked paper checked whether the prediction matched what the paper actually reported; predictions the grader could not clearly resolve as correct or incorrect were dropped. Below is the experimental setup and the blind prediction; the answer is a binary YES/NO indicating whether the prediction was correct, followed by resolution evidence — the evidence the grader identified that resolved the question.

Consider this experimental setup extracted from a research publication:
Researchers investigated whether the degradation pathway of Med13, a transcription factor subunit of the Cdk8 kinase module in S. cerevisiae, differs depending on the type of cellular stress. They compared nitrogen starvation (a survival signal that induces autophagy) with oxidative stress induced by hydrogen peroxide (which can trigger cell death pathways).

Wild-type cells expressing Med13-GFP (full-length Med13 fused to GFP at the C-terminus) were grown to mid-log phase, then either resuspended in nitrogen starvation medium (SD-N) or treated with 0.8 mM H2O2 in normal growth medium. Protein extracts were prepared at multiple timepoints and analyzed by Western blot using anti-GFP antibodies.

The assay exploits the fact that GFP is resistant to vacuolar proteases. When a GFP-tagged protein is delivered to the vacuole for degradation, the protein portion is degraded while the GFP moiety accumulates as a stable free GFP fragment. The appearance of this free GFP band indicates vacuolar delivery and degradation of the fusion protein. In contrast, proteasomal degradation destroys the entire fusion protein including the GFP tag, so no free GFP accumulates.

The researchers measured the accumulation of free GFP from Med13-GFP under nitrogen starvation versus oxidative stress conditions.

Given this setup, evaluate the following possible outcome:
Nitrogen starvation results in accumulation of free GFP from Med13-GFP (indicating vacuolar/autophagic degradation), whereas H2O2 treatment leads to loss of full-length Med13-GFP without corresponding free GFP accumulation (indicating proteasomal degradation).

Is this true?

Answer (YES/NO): YES